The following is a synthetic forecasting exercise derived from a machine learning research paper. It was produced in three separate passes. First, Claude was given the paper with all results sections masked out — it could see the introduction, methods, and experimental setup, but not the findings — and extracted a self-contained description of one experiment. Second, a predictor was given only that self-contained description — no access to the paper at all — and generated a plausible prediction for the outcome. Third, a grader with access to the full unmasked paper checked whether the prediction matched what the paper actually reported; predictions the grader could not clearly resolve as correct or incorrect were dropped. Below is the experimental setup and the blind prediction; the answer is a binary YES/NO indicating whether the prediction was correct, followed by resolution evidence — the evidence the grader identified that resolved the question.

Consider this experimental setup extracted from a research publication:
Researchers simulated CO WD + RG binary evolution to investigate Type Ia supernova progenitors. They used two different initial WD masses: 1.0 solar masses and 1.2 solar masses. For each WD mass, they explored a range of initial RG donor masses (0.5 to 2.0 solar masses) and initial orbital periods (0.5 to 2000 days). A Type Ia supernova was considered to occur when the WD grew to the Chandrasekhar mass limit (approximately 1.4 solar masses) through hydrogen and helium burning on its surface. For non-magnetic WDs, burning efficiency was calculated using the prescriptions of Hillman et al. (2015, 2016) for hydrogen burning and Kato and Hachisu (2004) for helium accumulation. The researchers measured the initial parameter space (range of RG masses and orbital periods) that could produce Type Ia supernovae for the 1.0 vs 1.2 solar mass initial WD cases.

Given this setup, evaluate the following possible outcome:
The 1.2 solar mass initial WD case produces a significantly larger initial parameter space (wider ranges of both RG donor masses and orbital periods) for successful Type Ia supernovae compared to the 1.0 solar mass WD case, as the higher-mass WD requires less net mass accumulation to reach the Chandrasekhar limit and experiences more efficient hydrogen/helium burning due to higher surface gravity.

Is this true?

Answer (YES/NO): YES